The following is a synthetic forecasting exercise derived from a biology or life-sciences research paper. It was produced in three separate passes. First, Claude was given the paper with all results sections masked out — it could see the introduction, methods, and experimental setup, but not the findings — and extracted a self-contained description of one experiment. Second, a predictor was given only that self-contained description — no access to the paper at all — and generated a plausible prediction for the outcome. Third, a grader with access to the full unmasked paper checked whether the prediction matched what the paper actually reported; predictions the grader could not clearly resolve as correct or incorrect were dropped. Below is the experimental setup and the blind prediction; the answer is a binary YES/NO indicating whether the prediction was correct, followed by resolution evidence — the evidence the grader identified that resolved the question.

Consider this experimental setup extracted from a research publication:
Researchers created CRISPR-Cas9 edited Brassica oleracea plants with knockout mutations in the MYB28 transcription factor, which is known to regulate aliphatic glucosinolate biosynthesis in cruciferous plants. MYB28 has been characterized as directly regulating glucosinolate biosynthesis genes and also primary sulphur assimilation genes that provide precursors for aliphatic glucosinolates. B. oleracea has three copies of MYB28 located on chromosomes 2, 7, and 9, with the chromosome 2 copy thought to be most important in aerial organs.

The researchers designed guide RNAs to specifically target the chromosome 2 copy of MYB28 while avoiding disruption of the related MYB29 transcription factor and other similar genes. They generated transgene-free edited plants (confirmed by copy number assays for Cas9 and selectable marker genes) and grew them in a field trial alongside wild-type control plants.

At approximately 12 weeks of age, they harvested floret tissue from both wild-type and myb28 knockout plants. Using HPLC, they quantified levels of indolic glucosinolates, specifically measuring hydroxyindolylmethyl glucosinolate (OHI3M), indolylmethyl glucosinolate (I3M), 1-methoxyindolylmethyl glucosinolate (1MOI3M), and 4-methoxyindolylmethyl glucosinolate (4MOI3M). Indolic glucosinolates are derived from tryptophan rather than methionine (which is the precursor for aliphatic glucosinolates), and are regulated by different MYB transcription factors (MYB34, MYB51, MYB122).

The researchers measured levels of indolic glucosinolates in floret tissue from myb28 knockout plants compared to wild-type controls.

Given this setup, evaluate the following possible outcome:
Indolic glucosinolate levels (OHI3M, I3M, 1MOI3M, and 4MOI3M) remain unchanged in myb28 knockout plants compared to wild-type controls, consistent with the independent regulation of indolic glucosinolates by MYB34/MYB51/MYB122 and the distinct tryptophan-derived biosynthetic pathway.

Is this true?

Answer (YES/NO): YES